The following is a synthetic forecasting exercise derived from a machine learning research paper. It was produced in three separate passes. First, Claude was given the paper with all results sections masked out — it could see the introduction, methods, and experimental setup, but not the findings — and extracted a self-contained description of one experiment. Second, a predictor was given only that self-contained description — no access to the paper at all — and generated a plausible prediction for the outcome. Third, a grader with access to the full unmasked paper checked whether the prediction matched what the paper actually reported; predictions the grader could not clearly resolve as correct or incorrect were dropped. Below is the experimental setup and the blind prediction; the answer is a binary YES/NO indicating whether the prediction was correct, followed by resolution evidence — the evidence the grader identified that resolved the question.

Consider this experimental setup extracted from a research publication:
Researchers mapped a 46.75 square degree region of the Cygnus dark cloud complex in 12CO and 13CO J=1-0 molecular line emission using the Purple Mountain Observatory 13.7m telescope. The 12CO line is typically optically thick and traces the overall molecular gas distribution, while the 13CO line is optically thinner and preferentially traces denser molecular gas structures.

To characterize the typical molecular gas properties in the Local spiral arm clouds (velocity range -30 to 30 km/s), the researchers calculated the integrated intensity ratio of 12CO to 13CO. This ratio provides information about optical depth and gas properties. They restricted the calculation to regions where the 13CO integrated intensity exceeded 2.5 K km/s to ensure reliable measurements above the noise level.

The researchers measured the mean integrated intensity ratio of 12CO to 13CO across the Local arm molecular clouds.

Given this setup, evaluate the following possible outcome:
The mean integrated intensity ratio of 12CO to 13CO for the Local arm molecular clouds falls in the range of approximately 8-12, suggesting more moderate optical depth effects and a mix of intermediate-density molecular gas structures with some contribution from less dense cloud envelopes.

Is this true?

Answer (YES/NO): NO